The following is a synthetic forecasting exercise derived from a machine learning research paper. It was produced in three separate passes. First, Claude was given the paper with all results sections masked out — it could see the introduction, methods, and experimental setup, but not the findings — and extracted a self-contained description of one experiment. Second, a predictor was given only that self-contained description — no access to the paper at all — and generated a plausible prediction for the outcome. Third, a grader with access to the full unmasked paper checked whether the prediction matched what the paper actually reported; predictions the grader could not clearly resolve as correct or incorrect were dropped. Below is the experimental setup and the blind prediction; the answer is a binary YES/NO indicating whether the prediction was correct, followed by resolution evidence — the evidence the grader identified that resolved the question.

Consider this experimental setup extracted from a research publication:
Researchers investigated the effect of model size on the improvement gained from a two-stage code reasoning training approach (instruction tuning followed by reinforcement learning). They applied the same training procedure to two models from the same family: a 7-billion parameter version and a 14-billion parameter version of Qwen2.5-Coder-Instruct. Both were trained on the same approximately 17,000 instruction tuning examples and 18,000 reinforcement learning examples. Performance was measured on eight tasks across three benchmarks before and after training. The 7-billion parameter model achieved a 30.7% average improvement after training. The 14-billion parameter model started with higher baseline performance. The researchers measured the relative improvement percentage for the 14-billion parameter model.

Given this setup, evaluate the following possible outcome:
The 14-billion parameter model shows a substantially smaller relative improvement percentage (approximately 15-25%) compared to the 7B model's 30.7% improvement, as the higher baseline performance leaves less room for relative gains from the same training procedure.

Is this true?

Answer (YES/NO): YES